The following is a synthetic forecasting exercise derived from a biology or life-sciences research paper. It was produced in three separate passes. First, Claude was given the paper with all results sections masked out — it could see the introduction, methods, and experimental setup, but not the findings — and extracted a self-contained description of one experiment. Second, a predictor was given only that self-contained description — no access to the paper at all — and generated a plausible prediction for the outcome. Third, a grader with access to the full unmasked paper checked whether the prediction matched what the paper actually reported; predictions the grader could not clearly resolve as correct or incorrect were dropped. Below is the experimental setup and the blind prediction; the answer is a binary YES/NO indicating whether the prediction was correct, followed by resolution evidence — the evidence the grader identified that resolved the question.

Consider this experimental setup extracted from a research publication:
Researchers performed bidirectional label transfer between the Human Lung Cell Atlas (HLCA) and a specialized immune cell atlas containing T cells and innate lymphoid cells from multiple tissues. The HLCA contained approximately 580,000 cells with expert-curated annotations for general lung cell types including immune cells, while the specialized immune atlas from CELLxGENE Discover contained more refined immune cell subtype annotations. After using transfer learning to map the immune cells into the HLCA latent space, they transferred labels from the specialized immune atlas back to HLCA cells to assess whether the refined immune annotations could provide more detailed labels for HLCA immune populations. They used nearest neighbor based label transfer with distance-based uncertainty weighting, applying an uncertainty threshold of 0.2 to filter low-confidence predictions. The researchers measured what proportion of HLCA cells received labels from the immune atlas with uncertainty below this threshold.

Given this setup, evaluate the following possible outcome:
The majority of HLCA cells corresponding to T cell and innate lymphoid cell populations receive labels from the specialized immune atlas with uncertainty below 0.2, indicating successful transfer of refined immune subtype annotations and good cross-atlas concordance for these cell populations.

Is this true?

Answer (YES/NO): NO